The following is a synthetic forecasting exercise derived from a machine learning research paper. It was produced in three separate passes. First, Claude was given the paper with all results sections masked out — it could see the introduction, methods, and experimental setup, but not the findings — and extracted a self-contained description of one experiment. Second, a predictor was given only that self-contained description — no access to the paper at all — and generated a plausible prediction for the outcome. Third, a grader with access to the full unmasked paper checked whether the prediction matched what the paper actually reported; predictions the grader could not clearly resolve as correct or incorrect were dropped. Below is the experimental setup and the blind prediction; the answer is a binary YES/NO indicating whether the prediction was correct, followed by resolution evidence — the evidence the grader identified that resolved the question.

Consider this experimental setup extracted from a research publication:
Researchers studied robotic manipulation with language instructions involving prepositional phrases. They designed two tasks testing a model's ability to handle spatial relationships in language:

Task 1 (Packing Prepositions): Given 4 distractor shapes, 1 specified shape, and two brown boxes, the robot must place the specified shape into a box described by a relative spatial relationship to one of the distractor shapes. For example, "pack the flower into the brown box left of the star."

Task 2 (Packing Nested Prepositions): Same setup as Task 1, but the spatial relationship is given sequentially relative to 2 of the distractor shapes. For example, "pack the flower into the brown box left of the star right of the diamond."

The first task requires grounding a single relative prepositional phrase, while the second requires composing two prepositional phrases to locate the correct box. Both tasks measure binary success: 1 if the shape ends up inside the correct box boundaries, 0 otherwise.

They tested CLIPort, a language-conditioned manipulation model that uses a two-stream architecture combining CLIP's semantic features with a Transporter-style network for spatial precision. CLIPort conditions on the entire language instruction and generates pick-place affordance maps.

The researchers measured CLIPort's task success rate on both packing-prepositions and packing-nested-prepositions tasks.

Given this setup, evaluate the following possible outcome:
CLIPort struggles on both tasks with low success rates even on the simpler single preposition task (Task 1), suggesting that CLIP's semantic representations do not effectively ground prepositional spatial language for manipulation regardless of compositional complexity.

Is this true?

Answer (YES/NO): YES